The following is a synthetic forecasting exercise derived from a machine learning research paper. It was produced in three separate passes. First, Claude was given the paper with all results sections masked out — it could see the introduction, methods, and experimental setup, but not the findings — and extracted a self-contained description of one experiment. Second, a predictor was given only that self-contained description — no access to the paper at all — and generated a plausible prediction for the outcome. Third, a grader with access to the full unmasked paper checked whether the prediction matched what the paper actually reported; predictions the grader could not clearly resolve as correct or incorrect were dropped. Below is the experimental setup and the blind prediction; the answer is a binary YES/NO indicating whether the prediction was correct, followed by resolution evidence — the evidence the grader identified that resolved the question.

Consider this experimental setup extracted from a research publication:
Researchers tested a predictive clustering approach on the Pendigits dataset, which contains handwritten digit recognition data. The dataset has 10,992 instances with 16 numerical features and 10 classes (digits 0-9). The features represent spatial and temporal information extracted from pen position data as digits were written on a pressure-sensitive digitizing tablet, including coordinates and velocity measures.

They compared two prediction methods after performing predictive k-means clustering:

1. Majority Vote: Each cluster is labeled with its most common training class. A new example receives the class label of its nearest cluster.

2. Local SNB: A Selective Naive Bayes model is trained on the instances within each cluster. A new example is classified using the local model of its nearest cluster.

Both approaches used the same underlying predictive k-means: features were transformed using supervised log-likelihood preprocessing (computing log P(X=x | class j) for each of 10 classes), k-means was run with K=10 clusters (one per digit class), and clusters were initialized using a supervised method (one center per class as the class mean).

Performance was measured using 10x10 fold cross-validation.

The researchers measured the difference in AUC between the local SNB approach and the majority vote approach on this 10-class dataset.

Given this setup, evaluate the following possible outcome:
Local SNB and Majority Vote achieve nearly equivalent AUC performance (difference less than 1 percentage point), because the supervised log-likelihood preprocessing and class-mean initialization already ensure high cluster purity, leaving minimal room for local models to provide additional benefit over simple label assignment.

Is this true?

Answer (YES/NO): NO